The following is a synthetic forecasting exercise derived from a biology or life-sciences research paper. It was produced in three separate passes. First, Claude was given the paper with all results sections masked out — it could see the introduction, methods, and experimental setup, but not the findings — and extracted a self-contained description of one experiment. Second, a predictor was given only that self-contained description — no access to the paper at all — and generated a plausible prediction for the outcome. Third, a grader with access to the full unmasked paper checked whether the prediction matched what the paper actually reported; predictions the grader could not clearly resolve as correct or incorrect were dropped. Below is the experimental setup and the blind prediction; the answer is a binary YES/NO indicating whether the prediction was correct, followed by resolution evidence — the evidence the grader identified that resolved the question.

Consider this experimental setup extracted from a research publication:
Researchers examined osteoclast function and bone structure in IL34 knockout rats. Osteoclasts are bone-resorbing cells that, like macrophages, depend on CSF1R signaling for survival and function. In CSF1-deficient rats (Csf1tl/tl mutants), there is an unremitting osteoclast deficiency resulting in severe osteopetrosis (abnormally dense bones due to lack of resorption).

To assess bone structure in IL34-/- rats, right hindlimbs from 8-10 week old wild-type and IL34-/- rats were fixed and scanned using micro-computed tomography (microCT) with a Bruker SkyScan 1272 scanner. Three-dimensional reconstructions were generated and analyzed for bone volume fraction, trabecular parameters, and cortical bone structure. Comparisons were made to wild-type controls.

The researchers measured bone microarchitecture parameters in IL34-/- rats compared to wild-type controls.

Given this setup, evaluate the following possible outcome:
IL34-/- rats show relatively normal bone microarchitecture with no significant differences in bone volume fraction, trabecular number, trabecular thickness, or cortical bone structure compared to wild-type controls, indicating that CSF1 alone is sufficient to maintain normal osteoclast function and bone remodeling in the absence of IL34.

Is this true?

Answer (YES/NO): YES